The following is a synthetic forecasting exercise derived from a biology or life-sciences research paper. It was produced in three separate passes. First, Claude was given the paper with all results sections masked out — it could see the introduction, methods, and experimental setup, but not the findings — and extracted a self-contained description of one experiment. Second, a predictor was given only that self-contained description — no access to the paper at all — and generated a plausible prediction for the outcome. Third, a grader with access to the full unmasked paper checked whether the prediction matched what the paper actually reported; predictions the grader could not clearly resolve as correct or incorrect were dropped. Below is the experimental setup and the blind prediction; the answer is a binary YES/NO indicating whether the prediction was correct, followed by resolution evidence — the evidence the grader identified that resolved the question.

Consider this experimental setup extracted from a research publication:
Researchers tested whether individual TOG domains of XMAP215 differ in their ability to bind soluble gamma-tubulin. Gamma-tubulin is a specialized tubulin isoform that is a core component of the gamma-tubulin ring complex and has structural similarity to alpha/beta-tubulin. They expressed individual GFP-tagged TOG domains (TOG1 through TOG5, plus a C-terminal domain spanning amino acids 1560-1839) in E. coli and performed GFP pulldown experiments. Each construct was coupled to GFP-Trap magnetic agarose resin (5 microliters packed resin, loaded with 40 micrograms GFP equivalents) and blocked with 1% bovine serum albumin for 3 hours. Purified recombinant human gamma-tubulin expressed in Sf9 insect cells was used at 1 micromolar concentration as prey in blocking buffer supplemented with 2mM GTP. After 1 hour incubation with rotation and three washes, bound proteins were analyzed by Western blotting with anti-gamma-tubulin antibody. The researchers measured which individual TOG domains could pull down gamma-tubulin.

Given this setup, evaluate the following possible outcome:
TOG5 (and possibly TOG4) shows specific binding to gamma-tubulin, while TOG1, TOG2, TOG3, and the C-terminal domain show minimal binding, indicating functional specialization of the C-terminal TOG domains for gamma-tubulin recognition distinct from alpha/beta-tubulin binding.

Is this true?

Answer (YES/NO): NO